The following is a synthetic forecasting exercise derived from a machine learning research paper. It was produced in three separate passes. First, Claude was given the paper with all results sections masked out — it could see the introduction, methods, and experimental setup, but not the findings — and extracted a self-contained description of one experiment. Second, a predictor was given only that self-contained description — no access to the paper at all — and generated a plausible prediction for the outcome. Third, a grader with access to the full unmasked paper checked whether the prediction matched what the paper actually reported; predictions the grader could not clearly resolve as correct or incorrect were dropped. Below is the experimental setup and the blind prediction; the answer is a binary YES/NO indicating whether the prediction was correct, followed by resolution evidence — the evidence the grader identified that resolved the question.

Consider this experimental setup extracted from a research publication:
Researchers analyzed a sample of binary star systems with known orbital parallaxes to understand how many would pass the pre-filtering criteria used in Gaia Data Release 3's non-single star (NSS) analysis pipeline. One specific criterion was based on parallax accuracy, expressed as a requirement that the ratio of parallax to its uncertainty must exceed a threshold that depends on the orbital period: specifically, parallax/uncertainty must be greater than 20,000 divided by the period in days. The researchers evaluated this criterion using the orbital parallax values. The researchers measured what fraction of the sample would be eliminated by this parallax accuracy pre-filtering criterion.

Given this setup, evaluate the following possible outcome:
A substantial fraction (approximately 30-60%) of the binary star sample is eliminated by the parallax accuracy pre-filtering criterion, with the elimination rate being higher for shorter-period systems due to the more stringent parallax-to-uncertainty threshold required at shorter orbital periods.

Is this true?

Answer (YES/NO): YES